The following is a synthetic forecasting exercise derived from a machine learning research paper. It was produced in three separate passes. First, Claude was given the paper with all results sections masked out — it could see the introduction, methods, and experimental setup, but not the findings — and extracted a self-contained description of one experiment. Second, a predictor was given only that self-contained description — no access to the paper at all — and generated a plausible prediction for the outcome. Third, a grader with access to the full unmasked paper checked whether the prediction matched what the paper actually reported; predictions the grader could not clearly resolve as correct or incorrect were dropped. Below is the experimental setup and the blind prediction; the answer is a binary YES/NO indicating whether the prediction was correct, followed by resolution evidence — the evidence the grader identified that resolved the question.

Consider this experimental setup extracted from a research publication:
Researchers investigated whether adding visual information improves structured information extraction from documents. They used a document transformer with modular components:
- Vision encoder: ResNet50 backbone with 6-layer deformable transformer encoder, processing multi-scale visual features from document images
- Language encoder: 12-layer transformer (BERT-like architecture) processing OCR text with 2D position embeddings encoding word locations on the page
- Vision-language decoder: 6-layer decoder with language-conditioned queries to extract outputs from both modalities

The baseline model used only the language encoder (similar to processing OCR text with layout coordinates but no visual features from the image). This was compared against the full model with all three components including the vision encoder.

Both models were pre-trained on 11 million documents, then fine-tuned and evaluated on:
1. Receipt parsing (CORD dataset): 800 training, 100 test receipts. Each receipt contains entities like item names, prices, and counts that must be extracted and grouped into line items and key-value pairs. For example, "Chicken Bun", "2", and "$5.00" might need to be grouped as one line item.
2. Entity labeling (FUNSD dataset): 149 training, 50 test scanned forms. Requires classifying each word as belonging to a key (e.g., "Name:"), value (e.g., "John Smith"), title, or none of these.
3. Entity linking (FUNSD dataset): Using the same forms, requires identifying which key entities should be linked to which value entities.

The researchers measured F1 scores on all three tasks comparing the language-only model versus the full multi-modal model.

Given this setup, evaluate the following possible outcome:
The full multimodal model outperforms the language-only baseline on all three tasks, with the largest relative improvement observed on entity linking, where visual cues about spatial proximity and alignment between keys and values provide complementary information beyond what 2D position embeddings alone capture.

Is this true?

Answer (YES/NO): NO